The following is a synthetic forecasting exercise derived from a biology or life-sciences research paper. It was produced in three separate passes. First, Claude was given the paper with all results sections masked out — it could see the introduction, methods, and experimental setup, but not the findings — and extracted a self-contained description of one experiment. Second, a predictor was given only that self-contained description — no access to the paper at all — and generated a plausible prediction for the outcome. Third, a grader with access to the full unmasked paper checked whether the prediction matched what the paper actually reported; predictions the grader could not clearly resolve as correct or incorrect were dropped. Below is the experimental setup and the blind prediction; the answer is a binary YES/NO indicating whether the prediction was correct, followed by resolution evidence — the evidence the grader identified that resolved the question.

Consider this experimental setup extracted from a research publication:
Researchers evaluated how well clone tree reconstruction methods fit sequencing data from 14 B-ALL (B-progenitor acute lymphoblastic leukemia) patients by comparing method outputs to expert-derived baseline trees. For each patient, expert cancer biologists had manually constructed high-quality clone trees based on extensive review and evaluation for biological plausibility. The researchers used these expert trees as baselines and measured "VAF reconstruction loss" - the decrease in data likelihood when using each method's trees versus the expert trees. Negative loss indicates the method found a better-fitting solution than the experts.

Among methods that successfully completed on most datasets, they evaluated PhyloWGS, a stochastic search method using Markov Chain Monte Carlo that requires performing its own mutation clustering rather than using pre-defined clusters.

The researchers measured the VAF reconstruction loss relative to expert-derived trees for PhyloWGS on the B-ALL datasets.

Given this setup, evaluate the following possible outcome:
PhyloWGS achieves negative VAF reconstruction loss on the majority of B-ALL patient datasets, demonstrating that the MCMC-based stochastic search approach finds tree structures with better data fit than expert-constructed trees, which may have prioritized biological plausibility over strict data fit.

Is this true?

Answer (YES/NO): NO